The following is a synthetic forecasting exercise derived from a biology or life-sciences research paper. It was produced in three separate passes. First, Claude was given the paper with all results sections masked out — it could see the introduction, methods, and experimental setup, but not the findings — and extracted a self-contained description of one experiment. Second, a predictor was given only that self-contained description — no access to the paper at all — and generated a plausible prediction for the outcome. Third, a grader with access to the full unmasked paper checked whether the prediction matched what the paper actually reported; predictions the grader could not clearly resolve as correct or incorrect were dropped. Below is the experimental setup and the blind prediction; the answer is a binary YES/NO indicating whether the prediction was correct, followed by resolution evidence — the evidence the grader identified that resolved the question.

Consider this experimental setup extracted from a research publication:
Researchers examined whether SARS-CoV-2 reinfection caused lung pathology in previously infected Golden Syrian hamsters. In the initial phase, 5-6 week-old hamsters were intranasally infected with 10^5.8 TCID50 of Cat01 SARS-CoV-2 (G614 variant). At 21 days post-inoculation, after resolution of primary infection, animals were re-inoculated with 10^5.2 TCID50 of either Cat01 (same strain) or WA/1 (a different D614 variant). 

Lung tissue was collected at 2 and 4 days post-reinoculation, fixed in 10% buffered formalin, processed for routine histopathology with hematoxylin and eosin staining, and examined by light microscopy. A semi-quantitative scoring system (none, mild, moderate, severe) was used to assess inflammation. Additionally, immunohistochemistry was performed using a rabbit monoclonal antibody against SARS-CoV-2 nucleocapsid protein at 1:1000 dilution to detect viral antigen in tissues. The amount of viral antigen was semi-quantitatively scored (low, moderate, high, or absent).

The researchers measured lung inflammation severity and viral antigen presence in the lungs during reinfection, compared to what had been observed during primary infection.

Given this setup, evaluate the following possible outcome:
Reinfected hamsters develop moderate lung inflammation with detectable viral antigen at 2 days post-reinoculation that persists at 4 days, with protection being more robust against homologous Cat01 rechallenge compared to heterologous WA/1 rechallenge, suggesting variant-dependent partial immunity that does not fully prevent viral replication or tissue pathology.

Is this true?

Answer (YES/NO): NO